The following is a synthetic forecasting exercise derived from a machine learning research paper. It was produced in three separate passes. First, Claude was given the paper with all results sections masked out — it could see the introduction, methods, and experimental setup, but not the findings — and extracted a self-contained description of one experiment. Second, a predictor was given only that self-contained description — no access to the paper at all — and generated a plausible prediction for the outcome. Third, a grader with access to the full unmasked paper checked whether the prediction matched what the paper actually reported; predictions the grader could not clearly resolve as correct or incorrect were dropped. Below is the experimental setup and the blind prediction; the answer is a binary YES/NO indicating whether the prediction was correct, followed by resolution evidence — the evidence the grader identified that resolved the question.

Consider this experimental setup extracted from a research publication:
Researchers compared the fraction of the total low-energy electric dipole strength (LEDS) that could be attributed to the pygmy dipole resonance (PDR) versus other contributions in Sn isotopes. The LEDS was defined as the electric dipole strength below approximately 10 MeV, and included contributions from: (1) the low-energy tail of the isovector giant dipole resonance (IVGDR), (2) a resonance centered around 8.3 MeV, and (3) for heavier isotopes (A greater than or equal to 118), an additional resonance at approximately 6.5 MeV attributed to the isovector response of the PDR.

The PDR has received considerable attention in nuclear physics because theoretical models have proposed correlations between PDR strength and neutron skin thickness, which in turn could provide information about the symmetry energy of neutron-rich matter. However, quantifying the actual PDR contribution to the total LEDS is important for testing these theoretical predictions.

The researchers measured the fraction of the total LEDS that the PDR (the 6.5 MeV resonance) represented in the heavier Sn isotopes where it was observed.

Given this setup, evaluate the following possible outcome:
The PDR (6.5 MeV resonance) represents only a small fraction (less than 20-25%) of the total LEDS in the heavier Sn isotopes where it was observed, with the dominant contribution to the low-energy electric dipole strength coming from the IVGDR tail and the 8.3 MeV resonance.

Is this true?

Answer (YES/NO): YES